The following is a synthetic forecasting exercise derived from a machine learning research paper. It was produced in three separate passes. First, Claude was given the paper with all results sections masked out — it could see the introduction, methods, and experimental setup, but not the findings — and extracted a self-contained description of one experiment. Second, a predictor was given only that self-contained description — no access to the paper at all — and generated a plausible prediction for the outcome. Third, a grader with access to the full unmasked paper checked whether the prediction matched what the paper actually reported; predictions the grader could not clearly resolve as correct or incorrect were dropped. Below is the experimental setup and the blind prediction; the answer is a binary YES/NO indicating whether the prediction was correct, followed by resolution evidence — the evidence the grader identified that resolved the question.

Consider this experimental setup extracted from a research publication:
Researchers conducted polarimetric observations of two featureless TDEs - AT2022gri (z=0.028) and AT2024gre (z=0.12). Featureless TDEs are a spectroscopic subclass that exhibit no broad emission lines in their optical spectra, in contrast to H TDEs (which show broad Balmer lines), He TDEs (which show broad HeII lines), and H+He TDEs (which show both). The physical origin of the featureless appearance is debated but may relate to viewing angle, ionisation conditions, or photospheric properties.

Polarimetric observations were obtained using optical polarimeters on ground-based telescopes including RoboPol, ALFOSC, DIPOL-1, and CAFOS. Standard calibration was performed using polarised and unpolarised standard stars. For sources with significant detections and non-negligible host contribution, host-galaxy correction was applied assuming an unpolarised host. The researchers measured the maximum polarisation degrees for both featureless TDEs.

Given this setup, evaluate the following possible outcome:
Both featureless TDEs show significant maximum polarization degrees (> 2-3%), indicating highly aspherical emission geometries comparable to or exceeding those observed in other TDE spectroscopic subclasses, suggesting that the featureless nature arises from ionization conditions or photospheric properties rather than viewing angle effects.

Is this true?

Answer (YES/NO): NO